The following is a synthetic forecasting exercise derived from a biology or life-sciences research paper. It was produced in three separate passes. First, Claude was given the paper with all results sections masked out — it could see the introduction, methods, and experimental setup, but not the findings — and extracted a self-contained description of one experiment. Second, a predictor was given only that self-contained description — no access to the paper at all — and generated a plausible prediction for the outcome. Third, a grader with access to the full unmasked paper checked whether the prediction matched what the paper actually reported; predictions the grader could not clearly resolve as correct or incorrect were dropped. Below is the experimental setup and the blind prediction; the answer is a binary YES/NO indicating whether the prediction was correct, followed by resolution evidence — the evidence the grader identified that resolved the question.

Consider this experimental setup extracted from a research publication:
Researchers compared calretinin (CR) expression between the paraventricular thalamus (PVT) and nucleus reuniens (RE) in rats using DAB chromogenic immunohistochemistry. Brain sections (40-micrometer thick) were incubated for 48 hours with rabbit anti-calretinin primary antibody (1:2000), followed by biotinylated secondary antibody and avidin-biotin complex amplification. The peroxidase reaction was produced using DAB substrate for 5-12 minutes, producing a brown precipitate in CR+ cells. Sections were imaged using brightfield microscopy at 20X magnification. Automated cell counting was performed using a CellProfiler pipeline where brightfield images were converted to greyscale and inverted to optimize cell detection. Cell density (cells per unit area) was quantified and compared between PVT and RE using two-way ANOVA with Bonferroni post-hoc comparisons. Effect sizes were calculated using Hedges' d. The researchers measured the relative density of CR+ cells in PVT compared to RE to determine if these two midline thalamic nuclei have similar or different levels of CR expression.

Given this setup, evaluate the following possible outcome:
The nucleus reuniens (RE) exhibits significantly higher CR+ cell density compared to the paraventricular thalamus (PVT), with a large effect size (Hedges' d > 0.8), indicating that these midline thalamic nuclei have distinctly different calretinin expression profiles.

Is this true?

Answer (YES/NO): NO